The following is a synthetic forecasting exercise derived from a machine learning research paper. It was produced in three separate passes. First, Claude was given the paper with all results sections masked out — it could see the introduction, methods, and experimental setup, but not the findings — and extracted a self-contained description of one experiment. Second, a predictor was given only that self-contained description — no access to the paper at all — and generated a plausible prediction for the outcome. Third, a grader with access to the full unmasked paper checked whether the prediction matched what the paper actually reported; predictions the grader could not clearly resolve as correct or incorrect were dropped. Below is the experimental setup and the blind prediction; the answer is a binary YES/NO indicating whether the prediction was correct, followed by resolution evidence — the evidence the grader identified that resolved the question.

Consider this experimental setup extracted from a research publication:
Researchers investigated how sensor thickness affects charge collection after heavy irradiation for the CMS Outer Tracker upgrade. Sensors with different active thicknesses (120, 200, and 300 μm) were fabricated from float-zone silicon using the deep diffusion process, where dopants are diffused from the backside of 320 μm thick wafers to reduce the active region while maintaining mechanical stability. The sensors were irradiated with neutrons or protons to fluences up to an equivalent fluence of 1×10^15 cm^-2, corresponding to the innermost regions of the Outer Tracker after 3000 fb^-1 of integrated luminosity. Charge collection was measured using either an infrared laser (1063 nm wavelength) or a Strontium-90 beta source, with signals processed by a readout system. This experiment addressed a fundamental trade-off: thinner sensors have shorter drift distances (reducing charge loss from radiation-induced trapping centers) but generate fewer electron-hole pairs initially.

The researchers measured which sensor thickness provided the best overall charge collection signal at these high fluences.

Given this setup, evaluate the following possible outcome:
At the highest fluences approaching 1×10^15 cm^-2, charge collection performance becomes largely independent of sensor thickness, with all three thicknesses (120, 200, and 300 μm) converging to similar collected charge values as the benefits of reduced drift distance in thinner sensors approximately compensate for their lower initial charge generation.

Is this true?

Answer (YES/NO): NO